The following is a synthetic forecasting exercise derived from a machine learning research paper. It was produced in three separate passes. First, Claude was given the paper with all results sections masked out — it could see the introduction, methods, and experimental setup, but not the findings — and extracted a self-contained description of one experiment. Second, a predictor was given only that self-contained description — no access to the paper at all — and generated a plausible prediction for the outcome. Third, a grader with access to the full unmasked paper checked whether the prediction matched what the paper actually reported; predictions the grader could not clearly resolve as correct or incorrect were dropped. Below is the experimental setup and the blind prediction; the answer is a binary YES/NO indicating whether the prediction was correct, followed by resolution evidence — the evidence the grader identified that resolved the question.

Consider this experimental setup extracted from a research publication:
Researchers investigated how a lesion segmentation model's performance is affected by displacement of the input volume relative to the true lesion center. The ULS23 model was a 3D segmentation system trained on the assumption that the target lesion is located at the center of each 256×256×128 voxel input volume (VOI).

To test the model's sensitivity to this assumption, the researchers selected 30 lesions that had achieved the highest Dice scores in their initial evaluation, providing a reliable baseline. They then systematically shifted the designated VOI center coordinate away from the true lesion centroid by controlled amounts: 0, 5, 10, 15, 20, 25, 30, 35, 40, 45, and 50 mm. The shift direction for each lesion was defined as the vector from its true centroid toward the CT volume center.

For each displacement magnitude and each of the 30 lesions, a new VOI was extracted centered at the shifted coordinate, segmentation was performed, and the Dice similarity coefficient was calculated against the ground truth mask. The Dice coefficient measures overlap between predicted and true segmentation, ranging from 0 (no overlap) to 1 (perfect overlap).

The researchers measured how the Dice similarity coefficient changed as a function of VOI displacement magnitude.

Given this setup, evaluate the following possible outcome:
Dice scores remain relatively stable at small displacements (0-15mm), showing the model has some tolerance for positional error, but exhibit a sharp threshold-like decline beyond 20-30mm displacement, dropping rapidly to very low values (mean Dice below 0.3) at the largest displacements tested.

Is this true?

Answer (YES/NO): YES